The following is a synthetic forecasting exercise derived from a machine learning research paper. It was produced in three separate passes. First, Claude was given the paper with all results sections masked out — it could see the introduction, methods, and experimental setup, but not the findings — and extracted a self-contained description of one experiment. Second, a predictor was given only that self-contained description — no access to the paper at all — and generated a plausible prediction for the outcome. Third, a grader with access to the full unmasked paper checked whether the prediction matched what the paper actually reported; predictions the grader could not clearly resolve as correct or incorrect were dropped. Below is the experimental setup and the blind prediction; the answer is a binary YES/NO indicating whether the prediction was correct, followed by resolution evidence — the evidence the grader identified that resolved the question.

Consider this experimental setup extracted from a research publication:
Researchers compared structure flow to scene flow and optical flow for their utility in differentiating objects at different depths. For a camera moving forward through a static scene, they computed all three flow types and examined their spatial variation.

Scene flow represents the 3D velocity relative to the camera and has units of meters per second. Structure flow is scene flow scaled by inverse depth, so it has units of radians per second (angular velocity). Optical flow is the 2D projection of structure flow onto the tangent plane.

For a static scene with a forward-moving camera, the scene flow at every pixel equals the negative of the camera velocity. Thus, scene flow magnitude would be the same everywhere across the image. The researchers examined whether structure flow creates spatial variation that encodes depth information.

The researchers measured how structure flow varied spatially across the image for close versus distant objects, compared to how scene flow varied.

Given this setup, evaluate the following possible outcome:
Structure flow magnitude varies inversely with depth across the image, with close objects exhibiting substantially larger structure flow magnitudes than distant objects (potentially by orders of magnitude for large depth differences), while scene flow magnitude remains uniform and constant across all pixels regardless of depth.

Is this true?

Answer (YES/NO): YES